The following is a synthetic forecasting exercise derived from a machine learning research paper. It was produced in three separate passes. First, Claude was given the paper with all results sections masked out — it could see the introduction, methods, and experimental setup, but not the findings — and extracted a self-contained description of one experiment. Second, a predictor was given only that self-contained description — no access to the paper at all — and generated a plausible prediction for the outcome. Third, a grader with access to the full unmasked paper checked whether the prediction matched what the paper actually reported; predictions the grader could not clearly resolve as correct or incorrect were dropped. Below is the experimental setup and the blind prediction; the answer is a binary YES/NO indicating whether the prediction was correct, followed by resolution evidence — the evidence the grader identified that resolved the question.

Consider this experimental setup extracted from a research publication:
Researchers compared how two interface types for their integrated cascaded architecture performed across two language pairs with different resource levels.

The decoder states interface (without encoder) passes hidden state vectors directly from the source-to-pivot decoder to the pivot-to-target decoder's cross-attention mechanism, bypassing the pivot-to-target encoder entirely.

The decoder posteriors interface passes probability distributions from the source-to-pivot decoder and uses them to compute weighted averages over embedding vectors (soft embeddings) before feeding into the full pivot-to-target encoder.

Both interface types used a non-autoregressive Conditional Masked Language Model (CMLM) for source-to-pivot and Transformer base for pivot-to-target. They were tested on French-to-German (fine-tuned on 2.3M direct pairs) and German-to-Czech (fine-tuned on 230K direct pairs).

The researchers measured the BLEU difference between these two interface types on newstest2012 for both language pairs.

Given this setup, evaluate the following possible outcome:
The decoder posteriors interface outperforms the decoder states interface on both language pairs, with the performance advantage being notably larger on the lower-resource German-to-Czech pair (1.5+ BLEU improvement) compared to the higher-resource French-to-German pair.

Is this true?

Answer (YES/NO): YES